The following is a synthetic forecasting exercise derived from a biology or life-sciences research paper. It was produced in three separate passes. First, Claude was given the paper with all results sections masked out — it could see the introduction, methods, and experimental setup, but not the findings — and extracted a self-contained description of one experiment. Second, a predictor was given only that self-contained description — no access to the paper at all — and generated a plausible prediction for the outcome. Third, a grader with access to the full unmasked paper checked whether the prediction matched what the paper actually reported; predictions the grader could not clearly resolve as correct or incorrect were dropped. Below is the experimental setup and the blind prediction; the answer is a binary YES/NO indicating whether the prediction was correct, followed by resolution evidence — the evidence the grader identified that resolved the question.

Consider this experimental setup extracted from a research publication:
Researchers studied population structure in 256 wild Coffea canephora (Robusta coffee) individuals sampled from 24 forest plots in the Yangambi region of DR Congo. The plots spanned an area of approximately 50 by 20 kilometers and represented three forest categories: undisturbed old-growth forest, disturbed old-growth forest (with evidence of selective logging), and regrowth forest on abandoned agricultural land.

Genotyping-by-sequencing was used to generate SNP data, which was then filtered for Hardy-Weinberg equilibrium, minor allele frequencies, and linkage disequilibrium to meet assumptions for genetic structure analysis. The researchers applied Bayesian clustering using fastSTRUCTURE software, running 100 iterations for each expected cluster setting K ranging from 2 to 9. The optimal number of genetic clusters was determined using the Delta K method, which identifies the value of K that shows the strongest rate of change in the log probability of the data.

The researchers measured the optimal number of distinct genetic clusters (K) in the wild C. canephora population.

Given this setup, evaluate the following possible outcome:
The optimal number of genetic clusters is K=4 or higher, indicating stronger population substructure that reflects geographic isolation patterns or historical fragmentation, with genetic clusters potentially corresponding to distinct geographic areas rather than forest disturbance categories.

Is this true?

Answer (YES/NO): YES